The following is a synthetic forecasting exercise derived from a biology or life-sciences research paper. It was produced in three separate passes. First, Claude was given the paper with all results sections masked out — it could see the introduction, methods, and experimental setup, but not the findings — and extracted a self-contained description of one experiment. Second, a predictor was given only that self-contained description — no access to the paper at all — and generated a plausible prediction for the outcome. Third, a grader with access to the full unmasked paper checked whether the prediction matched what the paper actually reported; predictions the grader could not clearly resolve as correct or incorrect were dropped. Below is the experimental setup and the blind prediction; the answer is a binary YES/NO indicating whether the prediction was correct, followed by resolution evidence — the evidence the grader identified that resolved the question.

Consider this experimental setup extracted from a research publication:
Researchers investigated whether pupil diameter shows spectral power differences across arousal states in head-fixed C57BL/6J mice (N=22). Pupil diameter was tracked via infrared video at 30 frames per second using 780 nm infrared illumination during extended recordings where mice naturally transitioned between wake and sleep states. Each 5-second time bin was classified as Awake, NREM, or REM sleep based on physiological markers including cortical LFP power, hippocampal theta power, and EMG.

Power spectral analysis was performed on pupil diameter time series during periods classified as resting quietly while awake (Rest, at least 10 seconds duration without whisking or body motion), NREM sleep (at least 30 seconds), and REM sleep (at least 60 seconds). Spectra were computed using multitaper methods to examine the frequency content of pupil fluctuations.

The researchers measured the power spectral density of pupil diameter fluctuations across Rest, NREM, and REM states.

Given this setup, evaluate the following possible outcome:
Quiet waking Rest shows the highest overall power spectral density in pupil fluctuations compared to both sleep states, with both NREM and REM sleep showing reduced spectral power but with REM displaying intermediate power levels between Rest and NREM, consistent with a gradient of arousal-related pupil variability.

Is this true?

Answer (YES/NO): NO